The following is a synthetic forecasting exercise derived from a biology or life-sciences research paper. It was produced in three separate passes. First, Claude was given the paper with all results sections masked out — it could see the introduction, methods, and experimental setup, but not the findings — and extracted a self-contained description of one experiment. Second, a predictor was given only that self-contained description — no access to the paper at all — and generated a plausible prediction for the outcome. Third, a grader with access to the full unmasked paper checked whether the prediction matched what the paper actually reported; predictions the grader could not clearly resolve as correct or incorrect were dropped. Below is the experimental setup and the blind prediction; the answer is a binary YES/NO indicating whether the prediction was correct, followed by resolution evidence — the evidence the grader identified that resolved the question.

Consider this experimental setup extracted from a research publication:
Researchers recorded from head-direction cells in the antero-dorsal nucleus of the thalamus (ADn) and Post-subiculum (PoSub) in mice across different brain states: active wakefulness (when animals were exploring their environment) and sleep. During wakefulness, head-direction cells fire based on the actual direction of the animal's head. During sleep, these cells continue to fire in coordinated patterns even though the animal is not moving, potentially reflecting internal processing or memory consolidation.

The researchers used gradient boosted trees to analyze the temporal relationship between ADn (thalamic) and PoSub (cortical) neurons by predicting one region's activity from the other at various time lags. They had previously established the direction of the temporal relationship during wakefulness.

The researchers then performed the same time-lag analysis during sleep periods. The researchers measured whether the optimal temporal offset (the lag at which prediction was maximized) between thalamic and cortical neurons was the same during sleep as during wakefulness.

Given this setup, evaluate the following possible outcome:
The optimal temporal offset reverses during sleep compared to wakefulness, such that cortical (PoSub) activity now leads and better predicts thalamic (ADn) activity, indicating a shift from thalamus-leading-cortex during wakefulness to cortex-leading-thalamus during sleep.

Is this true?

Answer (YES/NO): NO